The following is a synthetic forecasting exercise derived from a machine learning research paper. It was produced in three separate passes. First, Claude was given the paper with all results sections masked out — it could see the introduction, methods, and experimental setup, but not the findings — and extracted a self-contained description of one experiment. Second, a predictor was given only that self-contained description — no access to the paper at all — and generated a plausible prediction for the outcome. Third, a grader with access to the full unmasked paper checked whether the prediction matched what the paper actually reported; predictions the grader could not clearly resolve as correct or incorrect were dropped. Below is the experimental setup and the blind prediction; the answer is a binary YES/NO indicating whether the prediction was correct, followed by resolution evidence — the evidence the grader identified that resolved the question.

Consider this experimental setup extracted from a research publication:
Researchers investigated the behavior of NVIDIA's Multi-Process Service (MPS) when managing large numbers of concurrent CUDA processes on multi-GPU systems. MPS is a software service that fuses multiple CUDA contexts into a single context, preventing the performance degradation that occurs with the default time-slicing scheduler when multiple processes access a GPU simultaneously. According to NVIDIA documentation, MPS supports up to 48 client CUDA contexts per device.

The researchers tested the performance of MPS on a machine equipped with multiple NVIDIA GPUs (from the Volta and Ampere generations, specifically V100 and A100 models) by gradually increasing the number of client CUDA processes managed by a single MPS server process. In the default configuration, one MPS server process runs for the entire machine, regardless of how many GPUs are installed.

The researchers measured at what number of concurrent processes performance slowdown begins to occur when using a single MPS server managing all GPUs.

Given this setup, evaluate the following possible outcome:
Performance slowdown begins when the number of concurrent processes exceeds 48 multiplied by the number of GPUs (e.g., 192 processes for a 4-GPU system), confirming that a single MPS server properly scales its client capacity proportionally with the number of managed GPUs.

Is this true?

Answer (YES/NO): NO